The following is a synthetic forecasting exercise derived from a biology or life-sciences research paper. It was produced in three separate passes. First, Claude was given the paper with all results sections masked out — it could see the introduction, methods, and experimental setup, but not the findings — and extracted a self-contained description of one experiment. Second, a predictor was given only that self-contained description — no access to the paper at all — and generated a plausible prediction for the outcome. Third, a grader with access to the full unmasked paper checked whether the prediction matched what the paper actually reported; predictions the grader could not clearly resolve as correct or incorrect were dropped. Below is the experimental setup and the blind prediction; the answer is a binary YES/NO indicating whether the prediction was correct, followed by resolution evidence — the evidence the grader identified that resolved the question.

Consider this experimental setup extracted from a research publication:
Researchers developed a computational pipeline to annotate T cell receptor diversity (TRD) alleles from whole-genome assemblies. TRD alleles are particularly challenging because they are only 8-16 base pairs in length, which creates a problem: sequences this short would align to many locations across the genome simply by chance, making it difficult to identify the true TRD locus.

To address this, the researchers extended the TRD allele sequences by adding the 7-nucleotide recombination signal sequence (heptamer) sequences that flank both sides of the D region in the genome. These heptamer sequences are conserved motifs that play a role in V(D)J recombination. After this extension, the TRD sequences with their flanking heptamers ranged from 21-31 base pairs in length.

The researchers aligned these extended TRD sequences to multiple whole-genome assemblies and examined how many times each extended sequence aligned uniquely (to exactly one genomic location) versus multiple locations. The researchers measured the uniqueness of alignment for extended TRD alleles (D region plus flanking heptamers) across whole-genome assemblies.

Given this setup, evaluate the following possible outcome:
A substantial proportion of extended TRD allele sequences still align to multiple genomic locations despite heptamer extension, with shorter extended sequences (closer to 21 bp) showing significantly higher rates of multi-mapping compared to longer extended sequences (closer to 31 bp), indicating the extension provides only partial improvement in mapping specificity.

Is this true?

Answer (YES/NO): NO